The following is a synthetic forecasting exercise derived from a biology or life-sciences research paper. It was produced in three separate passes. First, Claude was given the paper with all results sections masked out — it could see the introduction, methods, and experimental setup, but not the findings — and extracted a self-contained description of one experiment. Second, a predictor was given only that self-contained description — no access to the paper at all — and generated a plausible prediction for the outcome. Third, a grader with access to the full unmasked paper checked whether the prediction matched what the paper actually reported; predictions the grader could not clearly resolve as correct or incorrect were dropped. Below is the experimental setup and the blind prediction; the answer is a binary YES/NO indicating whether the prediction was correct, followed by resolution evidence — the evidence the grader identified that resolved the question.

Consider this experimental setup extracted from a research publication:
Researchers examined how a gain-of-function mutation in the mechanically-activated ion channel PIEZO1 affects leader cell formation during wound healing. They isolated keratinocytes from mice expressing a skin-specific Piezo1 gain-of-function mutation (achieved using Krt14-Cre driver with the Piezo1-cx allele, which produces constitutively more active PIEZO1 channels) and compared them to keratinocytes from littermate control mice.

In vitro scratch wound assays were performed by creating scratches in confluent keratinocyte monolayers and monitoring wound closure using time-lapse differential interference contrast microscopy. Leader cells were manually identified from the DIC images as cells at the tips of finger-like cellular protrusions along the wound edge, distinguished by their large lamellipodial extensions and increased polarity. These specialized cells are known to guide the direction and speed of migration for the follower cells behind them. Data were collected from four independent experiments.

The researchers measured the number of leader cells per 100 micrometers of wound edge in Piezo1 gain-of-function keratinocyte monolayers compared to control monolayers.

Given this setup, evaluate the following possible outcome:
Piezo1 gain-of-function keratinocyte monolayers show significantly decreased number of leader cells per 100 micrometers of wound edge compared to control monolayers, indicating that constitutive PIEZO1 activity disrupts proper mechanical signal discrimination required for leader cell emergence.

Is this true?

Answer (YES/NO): YES